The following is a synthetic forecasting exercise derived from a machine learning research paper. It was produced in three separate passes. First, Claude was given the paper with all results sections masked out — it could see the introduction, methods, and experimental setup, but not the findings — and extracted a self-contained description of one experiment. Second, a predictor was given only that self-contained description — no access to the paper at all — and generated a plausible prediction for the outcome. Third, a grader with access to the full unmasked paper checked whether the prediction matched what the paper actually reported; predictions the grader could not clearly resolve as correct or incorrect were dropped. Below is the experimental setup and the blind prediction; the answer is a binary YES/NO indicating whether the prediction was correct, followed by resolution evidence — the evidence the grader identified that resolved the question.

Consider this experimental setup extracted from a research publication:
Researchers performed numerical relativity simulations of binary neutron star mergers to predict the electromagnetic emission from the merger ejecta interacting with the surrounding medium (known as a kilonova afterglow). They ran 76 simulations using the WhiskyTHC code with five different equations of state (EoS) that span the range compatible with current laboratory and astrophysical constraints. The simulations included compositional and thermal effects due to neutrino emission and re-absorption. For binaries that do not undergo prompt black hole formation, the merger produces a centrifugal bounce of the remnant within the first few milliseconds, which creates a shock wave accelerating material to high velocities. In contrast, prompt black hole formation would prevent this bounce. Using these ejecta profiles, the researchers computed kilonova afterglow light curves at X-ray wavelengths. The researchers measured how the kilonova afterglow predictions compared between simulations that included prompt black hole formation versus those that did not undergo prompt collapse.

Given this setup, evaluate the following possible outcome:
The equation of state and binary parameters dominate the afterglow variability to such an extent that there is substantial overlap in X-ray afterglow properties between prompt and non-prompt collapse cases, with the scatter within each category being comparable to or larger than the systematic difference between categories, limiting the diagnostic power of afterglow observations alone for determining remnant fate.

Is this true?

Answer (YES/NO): NO